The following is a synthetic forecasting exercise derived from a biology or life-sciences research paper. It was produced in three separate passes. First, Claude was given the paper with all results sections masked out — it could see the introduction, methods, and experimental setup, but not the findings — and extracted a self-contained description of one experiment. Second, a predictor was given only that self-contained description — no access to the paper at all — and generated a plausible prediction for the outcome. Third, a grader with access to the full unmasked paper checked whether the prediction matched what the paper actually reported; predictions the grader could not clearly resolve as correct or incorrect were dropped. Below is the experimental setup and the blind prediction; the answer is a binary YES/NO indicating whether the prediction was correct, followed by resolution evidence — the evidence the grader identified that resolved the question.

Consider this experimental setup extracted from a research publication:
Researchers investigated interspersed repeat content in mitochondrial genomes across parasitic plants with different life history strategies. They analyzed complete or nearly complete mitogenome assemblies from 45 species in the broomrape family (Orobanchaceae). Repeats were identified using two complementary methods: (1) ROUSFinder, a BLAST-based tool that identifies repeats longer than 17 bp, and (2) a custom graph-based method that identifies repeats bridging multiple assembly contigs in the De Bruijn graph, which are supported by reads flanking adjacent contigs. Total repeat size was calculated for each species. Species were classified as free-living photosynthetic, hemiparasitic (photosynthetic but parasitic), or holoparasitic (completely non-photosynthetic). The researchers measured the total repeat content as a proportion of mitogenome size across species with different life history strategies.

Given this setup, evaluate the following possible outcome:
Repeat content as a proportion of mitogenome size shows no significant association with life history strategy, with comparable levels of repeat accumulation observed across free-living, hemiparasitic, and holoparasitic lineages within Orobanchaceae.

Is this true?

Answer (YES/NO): NO